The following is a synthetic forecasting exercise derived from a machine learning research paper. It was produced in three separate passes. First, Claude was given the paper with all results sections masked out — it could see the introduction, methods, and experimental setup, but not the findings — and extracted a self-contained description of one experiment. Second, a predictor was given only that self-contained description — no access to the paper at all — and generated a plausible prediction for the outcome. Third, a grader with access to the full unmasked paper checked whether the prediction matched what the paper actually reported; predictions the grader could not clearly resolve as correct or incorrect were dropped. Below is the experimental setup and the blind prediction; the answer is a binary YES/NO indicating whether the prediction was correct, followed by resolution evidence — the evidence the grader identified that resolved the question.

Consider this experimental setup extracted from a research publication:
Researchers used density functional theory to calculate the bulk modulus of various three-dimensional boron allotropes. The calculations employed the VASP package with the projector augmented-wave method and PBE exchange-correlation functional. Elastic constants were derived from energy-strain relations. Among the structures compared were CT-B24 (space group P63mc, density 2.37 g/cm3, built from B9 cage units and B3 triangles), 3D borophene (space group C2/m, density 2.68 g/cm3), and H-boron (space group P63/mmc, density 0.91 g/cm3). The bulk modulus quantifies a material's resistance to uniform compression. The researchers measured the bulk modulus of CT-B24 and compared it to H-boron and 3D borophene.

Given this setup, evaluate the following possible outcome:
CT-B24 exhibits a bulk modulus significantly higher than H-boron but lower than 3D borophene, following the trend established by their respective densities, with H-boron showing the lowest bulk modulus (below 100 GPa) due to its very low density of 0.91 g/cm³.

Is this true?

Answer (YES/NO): YES